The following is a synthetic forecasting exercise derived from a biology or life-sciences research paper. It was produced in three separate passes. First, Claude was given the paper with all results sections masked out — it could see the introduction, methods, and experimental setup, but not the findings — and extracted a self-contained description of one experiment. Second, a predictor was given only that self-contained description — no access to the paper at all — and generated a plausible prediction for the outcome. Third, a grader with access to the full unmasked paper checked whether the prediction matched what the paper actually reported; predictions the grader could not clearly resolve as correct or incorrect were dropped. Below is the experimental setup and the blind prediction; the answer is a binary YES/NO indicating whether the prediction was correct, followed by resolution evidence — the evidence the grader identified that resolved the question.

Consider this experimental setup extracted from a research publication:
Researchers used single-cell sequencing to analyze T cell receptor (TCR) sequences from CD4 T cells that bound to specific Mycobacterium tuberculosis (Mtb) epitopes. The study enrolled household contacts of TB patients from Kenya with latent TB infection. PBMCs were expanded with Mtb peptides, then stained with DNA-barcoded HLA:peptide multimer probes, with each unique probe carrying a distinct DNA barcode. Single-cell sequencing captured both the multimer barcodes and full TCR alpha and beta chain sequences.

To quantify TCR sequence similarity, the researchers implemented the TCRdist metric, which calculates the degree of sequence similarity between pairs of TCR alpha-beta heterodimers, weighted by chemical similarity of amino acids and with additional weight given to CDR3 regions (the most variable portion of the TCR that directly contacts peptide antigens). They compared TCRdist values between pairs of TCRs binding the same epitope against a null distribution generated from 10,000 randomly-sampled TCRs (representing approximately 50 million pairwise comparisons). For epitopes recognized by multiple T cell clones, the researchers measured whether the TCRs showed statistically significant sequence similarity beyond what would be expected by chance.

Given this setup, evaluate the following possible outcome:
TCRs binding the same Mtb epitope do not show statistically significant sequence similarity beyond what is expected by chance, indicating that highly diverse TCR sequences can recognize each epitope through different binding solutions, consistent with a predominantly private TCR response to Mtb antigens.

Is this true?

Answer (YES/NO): NO